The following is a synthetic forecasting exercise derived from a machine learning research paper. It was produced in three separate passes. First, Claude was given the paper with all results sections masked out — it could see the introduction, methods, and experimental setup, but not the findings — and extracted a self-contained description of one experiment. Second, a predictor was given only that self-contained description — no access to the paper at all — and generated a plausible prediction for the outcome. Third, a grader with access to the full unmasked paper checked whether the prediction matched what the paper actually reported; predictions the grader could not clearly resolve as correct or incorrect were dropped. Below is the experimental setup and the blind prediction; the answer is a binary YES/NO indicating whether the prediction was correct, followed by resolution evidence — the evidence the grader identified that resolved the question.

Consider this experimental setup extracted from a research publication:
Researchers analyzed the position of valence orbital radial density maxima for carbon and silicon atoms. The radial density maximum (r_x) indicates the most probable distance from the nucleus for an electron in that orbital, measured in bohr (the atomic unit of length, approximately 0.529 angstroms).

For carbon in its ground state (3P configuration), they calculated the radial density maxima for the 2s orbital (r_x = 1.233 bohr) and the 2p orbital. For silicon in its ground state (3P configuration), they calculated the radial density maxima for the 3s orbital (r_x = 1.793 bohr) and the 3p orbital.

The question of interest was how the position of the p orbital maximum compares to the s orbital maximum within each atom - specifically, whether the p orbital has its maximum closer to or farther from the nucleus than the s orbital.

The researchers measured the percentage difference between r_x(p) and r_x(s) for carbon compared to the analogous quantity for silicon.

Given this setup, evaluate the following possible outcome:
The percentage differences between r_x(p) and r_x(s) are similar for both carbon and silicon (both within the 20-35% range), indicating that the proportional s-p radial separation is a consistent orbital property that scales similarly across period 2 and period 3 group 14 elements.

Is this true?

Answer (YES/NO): NO